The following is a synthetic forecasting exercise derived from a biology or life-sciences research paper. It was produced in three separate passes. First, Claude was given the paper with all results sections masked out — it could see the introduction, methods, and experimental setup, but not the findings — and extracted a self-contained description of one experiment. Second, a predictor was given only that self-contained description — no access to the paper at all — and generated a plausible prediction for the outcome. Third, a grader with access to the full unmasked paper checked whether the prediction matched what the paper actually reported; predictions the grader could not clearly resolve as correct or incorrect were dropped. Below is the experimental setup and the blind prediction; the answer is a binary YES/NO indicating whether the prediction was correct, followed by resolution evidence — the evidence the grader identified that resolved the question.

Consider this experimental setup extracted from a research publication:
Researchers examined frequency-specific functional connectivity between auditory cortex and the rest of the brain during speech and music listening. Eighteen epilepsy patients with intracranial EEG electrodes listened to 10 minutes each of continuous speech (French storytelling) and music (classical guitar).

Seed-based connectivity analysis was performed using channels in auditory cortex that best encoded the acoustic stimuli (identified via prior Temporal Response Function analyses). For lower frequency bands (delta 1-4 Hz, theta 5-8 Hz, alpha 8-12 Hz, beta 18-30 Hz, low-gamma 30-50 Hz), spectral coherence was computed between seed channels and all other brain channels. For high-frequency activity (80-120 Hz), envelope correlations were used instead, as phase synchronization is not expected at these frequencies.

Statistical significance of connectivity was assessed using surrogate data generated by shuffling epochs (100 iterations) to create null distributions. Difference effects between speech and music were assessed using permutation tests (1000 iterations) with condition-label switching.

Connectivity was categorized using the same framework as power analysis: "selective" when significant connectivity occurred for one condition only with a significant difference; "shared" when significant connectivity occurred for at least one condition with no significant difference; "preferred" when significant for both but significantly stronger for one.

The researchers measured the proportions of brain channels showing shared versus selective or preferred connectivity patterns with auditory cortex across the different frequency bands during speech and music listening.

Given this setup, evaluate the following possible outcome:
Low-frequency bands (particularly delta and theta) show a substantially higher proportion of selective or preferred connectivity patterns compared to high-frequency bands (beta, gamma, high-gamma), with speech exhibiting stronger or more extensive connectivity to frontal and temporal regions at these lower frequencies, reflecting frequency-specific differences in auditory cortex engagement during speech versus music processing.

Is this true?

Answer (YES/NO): NO